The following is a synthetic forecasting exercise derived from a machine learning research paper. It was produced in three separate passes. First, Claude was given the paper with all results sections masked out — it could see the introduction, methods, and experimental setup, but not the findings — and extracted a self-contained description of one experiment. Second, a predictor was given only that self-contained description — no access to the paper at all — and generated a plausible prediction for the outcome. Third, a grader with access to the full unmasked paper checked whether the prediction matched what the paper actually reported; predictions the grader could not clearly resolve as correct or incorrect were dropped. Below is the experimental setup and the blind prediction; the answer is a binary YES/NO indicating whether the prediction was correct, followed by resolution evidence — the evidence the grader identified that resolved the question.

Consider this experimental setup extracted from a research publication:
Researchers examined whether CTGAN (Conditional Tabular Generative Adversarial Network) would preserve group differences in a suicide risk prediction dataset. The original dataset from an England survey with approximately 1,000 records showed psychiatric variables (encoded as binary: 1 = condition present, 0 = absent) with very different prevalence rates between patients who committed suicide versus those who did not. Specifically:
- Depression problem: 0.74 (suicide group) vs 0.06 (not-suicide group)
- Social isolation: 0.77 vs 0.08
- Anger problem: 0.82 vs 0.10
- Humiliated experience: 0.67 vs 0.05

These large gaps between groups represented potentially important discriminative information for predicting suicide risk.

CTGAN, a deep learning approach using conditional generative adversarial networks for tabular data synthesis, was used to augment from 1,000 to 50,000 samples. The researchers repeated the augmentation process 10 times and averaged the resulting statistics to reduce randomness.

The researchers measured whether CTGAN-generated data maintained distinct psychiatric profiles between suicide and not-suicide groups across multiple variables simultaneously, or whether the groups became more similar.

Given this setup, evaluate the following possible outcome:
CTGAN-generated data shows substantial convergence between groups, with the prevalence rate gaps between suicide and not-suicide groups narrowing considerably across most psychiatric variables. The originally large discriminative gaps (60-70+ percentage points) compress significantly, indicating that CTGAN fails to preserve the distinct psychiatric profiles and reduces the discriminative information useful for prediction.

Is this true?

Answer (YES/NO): YES